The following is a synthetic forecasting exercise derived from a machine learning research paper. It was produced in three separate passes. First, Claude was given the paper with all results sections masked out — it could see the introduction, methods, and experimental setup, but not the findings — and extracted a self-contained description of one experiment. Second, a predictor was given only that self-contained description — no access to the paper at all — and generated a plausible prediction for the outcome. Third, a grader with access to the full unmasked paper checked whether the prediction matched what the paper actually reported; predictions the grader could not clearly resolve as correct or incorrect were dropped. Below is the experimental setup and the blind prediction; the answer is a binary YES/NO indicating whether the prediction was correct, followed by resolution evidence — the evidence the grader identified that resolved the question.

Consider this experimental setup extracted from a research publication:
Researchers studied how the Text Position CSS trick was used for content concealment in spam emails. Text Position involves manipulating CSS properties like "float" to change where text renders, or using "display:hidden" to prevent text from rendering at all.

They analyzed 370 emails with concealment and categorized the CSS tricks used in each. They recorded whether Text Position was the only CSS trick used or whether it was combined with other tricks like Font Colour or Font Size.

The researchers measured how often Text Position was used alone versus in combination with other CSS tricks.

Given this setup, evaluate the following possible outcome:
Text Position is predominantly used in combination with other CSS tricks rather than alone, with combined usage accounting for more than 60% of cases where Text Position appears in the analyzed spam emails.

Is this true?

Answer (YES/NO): YES